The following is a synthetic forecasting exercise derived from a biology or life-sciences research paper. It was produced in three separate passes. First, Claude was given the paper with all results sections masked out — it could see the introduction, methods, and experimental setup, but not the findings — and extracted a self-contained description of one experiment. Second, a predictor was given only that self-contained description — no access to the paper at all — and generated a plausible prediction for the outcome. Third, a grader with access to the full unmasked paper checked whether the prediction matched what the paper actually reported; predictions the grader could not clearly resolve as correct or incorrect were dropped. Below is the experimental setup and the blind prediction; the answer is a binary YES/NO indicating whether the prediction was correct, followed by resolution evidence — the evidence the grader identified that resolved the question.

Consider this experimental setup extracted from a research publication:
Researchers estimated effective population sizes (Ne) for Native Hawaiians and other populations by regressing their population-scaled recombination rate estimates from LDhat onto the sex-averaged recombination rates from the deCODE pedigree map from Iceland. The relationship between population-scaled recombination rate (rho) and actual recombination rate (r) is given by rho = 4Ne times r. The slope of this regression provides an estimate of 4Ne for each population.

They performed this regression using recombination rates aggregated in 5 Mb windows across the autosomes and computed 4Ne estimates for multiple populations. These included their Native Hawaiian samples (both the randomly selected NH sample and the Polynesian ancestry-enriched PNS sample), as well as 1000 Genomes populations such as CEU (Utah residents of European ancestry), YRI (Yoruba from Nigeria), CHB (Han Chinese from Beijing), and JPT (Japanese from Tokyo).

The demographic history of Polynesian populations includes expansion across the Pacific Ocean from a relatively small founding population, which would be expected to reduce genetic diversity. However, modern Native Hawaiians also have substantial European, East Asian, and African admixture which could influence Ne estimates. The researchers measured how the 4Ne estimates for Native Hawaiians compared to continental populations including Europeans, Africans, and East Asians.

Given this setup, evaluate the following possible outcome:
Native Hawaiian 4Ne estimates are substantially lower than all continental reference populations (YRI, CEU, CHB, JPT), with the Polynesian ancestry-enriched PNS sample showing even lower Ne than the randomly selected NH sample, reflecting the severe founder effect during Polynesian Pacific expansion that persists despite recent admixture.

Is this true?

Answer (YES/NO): NO